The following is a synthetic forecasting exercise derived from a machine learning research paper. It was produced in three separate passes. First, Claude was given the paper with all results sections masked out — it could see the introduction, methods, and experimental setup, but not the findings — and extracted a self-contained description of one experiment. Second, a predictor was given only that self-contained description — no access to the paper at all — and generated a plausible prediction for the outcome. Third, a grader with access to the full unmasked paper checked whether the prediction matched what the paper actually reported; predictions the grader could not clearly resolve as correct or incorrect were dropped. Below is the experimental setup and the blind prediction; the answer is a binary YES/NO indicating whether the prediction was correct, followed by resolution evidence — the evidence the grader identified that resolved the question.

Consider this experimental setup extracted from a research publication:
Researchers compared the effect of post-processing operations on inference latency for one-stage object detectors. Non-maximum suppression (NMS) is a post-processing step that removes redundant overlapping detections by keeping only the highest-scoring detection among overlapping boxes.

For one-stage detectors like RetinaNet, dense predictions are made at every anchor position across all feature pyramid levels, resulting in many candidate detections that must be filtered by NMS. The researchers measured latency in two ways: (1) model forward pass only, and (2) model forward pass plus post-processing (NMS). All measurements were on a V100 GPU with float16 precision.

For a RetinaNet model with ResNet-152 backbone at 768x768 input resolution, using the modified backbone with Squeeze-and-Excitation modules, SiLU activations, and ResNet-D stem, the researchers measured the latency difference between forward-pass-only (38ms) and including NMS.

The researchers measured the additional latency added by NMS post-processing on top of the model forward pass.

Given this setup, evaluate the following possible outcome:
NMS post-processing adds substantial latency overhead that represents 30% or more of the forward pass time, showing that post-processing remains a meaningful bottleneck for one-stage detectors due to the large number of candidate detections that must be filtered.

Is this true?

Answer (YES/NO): YES